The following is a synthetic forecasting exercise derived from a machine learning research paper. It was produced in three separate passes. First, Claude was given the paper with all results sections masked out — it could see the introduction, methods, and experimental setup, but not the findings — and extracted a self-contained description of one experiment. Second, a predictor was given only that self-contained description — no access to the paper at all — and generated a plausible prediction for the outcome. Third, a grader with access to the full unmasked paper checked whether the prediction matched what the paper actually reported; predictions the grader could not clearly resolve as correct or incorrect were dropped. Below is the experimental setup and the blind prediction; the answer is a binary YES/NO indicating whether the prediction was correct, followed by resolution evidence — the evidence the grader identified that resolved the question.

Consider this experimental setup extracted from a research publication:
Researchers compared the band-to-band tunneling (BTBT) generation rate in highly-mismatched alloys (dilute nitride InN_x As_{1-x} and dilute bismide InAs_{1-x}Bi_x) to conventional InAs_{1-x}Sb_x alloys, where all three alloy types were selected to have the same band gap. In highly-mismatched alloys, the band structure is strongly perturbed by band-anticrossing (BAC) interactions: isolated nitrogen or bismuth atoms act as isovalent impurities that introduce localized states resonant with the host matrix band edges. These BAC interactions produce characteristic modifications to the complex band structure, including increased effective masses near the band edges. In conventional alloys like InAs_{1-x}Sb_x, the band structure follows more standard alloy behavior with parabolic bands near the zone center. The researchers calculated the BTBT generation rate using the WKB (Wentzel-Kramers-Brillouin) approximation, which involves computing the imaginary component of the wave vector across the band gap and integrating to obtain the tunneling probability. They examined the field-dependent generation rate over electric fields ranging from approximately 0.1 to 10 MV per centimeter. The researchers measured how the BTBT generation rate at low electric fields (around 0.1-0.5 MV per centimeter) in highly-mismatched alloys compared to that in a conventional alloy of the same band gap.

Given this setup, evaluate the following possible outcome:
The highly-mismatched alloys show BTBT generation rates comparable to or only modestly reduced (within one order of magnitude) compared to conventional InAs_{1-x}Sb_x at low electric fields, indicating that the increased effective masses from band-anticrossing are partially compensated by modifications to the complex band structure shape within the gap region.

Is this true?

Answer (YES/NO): YES